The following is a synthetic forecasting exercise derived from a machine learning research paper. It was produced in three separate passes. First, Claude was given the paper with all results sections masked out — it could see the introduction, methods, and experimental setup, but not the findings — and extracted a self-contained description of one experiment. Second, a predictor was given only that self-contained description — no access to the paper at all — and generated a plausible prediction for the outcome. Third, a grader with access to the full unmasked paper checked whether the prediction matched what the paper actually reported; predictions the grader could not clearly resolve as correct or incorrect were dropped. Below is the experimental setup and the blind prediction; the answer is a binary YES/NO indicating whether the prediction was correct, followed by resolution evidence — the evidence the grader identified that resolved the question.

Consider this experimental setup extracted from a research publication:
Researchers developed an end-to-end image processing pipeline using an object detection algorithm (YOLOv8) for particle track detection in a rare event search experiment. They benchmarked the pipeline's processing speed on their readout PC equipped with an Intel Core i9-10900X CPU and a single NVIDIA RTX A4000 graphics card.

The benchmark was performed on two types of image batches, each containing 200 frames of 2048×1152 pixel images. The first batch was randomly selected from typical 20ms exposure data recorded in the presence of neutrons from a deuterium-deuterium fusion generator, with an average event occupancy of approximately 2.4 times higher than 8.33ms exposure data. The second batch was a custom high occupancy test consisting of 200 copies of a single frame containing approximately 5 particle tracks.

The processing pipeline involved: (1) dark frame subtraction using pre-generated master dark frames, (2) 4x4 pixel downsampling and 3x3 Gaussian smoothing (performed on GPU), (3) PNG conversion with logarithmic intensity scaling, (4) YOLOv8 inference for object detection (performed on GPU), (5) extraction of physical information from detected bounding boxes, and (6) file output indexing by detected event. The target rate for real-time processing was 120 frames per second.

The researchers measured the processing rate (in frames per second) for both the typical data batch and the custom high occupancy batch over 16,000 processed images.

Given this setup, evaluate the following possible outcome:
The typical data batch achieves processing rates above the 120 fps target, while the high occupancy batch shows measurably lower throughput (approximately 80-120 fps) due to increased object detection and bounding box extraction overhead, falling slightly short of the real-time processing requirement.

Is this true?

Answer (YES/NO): YES